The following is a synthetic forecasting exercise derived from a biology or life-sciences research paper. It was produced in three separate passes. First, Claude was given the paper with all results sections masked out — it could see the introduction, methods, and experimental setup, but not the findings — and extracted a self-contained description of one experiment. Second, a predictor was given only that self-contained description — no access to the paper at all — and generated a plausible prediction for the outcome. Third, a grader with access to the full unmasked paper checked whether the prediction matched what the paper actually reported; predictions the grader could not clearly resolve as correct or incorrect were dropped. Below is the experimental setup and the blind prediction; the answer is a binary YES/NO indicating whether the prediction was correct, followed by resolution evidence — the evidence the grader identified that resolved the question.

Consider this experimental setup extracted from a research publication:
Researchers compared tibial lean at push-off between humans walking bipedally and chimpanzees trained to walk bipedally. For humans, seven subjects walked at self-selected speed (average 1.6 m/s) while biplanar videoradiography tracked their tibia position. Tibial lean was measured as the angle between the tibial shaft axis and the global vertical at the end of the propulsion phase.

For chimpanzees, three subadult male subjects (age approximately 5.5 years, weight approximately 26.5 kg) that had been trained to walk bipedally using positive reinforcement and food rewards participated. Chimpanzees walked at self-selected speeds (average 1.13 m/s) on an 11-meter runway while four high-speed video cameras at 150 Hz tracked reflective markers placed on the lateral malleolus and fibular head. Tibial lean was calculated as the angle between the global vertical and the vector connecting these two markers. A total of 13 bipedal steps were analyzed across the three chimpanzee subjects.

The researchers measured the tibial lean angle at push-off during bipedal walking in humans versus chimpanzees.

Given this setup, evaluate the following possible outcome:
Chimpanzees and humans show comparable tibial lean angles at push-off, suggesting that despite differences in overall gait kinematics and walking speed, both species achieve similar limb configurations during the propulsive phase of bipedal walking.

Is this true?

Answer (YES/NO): NO